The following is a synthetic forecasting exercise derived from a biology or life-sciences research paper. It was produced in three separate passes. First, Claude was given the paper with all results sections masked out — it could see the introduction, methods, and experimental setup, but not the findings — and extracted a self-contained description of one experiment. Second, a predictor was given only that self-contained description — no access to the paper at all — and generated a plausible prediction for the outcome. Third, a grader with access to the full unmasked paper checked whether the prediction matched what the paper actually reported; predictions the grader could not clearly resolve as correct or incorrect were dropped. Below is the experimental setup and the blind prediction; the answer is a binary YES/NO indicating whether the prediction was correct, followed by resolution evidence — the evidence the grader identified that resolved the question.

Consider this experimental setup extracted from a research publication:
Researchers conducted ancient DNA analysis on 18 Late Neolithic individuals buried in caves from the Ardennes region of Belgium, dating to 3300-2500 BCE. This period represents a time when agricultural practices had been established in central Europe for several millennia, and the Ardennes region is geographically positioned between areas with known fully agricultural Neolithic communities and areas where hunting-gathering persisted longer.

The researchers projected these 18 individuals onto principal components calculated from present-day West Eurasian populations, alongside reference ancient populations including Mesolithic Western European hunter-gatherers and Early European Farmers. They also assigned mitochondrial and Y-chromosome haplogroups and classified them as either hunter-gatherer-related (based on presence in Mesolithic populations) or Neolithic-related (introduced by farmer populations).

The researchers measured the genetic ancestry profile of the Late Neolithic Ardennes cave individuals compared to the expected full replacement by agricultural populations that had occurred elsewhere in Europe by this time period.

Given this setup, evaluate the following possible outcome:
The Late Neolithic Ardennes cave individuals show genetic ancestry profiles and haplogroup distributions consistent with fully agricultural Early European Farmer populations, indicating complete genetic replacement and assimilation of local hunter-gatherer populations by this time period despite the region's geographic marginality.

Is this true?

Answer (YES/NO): NO